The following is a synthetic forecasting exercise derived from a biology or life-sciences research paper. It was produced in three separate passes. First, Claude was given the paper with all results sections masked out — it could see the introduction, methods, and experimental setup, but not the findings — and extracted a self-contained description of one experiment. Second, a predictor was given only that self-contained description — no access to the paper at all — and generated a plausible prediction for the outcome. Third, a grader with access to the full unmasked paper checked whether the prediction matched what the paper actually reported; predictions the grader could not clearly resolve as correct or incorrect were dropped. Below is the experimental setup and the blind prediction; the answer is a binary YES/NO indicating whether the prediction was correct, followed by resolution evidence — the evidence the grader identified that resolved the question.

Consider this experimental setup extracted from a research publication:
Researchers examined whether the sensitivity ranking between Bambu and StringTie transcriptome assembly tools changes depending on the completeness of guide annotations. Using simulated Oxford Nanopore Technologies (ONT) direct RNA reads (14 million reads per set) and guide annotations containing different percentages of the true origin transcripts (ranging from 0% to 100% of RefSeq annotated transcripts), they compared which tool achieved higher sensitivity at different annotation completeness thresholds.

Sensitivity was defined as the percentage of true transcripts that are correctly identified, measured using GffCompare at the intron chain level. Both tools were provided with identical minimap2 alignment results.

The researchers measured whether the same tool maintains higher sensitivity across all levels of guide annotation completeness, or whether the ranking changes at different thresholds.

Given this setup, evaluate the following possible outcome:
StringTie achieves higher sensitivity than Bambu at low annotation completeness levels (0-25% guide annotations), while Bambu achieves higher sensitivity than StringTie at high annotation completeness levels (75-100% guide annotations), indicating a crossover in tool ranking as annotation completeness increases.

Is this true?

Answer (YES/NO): YES